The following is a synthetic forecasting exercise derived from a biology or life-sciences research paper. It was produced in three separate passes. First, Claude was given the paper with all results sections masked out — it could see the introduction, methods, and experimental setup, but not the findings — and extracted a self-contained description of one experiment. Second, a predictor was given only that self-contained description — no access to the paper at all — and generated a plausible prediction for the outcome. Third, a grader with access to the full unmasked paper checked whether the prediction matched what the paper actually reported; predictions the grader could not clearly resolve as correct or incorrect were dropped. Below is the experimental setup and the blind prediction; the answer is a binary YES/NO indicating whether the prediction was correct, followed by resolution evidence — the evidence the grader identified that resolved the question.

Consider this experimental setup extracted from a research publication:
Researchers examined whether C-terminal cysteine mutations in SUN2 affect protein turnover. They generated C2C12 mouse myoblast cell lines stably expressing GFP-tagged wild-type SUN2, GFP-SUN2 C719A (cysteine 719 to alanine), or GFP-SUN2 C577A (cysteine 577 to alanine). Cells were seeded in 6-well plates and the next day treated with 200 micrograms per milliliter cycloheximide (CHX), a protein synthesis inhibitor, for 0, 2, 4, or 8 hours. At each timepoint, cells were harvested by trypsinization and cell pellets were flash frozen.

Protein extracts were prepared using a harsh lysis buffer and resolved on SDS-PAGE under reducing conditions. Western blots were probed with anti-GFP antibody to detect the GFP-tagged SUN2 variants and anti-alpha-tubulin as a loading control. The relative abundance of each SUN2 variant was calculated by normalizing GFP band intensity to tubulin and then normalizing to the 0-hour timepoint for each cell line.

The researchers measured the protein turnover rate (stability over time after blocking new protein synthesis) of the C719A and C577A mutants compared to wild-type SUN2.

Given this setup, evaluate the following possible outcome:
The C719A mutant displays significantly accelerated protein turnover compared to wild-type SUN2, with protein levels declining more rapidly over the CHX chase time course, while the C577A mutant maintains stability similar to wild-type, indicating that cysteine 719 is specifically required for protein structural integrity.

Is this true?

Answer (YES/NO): NO